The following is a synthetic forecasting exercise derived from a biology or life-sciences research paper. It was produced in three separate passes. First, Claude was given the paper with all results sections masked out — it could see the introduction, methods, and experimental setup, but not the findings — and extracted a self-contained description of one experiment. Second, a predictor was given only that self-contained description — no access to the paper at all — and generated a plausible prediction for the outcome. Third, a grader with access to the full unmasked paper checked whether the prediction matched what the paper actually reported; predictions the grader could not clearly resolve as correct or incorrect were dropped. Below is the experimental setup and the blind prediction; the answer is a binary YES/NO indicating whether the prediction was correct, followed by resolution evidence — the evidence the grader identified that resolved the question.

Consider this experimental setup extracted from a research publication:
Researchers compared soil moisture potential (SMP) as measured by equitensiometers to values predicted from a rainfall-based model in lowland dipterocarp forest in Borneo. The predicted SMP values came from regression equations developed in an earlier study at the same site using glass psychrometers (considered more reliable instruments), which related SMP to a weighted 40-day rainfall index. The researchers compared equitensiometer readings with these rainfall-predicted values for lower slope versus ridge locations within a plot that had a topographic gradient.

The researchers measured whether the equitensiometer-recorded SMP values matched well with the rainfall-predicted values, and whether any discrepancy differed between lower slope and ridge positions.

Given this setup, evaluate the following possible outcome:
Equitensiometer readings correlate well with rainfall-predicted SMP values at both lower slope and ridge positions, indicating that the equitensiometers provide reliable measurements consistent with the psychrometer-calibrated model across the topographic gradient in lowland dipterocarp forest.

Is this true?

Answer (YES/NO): NO